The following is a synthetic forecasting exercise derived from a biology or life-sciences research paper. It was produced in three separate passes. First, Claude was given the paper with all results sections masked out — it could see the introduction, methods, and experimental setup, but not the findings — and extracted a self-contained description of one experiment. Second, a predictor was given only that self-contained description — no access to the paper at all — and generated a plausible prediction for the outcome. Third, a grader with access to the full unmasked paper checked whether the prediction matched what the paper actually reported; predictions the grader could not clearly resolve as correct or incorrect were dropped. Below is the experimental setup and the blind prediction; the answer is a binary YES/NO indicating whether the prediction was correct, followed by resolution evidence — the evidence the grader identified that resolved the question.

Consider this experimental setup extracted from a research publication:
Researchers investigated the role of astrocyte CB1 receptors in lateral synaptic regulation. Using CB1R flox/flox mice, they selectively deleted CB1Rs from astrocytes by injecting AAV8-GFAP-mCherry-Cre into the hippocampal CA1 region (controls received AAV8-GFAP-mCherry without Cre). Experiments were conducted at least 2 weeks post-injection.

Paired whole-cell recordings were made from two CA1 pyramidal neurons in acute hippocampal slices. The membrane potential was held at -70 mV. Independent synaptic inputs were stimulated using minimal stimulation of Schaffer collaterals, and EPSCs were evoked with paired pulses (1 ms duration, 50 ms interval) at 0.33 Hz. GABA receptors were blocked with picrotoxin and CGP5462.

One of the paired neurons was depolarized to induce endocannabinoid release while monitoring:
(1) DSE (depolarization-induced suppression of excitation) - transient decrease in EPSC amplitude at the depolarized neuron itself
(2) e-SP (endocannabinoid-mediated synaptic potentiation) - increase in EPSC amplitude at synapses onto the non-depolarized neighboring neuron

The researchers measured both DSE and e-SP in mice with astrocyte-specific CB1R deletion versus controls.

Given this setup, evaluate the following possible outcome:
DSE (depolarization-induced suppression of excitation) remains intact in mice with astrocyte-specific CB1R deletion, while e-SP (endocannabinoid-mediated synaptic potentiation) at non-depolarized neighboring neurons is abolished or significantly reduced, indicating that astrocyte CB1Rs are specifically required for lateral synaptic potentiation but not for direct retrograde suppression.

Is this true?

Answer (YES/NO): YES